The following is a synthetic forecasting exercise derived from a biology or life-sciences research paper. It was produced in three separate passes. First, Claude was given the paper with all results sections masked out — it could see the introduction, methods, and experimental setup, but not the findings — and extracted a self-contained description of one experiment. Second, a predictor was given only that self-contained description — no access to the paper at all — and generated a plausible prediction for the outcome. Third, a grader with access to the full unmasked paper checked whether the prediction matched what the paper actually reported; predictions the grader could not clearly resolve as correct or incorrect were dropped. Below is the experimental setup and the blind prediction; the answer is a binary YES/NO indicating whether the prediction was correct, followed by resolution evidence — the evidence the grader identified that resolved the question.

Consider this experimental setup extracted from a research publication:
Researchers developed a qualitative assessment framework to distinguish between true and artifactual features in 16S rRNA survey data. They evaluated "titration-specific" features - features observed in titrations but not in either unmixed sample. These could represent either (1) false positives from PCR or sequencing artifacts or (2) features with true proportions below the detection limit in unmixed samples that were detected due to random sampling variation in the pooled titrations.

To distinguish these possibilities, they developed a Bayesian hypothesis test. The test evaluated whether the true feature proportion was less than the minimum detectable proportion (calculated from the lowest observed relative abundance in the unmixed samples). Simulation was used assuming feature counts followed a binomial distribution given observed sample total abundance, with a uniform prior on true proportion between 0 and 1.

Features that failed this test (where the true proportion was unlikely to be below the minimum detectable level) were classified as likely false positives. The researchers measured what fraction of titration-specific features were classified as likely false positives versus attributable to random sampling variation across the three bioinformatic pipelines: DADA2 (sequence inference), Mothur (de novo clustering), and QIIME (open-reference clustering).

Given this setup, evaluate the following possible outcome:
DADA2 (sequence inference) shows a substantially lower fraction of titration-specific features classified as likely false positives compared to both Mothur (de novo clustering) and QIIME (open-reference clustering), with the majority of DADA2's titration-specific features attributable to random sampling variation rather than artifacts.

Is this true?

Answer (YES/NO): NO